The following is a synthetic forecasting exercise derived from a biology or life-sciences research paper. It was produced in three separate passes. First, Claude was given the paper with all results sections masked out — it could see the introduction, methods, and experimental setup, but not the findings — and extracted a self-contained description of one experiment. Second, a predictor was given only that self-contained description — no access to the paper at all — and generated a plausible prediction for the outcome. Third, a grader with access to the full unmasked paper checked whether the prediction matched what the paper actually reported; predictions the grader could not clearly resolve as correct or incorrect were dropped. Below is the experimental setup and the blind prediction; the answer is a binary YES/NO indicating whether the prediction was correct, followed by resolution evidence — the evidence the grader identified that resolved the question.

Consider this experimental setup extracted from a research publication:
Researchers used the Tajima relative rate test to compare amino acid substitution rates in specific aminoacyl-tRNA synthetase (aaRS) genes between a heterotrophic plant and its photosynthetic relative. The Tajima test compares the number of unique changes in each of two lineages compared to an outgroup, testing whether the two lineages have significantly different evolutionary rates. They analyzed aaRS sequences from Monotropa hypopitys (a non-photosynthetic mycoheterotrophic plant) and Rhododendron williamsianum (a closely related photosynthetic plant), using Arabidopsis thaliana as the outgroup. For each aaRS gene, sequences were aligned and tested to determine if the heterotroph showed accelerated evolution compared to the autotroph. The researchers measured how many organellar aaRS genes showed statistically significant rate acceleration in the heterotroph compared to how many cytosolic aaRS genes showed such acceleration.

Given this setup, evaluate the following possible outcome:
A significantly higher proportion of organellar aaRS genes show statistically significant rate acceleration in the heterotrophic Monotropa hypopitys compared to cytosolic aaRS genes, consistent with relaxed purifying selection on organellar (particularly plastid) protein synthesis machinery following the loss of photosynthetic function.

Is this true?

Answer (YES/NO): NO